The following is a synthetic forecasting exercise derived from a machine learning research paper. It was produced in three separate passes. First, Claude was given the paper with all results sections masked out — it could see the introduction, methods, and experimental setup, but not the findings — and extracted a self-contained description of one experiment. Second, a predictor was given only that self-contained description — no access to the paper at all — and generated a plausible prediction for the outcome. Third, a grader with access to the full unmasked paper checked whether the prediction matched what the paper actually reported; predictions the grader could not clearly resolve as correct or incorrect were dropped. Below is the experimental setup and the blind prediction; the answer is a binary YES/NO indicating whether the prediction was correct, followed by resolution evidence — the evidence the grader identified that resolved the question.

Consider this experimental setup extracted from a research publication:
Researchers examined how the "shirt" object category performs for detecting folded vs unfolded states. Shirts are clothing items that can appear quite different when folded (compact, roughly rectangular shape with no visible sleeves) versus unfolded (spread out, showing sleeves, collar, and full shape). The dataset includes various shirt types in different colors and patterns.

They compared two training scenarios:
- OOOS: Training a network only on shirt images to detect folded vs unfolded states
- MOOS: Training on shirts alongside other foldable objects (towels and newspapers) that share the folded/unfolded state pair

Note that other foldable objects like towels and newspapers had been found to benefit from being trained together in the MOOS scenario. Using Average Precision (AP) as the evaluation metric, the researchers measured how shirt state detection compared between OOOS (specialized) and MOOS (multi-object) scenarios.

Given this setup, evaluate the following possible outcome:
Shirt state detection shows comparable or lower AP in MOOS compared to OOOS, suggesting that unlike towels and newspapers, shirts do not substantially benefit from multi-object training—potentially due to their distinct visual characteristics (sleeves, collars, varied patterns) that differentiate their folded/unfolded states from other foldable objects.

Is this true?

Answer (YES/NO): YES